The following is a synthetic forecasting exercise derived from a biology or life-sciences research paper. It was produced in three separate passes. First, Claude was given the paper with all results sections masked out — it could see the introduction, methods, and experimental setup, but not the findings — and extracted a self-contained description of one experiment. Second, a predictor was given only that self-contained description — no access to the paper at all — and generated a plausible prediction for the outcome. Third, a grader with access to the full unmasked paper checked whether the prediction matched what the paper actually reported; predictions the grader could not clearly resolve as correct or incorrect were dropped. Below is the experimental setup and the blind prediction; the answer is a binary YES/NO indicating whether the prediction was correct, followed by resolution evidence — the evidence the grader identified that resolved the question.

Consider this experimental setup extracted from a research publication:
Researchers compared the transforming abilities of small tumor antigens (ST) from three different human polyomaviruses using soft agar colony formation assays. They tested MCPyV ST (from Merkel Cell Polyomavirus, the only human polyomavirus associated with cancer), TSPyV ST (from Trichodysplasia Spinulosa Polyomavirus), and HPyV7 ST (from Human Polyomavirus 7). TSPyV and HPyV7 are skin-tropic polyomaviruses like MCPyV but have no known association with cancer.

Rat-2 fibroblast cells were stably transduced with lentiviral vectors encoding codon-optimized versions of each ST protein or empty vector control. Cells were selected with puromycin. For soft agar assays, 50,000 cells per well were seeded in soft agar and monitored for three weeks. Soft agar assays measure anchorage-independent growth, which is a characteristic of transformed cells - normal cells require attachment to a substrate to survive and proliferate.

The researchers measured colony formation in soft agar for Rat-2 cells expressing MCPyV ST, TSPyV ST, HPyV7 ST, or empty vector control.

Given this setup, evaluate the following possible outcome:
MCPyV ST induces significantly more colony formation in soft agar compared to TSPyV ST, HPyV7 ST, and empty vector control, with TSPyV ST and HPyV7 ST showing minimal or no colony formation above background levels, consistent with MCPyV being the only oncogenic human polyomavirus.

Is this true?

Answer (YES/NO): YES